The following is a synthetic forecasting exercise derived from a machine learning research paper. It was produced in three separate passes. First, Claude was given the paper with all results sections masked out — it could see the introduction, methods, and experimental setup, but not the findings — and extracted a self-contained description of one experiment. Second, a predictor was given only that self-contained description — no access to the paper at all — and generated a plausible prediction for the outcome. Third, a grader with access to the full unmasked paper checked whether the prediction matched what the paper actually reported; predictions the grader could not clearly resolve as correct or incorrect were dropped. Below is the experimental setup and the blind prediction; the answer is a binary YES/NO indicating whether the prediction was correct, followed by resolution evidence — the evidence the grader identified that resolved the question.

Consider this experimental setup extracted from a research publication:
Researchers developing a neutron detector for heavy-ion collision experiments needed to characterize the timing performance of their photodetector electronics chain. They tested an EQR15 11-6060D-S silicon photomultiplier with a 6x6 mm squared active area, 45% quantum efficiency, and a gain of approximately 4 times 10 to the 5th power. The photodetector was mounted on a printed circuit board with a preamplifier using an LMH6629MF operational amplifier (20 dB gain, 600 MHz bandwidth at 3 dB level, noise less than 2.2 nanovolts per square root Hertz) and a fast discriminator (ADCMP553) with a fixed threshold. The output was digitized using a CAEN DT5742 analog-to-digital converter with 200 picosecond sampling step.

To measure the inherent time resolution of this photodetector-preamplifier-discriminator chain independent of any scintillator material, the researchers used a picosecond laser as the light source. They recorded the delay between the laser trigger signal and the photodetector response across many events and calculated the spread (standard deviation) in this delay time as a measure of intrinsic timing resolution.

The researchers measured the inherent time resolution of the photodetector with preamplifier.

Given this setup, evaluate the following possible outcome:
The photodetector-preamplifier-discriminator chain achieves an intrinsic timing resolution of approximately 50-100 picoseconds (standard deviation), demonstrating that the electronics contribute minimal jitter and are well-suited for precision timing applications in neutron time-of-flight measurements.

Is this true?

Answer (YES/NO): NO